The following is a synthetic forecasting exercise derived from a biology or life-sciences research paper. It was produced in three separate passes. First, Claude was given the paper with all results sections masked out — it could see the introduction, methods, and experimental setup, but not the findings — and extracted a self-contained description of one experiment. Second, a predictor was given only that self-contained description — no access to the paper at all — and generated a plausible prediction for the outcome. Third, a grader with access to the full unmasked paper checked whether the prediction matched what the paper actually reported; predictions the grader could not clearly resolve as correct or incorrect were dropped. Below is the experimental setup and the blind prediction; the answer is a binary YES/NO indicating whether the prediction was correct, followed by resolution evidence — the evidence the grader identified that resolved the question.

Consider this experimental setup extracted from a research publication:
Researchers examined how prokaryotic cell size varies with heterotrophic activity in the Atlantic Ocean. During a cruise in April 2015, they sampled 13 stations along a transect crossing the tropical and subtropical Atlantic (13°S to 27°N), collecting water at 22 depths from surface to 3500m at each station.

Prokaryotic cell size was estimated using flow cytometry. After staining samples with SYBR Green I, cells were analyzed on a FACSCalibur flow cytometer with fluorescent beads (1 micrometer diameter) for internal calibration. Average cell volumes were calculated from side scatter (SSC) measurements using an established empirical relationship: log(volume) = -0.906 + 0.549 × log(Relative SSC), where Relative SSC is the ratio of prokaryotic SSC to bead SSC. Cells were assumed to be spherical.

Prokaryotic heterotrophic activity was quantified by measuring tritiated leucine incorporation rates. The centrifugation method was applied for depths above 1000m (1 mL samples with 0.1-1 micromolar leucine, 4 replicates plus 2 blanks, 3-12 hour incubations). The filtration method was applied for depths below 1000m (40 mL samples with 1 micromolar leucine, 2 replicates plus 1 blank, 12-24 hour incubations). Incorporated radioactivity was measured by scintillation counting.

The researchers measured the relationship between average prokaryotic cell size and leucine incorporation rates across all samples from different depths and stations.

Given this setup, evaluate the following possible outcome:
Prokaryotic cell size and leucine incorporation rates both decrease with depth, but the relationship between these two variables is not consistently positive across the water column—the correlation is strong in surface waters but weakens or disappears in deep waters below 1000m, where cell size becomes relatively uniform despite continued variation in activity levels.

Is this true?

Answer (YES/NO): NO